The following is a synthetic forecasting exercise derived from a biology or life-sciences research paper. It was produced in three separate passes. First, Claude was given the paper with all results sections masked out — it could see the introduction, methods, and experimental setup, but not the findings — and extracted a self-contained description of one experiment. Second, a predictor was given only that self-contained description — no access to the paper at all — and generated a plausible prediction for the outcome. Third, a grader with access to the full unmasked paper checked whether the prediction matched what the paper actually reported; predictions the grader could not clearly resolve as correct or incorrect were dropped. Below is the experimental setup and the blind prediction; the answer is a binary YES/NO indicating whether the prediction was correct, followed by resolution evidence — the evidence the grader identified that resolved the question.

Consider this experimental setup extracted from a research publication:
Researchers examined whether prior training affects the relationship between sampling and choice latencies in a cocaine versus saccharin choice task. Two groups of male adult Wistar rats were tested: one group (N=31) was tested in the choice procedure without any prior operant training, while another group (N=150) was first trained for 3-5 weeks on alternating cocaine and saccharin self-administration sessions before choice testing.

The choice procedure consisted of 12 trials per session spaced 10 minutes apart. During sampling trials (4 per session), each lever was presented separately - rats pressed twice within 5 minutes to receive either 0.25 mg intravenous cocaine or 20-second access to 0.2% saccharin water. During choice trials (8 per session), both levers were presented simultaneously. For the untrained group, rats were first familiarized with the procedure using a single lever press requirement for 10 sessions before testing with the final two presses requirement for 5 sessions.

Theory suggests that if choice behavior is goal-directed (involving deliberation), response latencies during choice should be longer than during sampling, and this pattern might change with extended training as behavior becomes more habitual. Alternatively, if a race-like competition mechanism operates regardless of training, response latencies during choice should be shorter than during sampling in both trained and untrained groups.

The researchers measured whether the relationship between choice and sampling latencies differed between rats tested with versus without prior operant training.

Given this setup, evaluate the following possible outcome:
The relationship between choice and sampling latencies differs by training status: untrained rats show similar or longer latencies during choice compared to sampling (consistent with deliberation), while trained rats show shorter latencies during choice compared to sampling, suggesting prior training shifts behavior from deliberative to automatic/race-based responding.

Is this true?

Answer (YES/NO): NO